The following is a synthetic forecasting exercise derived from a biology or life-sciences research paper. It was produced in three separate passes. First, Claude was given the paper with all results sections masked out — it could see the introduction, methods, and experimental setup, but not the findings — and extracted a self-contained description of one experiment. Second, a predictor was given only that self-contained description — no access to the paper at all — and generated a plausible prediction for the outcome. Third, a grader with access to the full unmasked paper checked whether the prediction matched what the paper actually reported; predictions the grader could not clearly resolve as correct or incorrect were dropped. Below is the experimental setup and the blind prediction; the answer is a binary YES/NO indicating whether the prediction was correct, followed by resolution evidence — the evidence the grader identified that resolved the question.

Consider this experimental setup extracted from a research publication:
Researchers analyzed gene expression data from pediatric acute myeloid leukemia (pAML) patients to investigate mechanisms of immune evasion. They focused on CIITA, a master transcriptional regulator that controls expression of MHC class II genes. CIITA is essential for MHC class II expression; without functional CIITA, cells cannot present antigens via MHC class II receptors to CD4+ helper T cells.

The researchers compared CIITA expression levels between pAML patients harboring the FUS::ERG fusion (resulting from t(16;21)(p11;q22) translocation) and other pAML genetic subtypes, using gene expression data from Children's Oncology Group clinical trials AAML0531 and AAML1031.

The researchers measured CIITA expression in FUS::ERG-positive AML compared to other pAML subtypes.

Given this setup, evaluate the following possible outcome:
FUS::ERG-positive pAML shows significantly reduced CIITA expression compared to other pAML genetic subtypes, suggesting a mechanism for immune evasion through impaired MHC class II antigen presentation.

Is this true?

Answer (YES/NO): YES